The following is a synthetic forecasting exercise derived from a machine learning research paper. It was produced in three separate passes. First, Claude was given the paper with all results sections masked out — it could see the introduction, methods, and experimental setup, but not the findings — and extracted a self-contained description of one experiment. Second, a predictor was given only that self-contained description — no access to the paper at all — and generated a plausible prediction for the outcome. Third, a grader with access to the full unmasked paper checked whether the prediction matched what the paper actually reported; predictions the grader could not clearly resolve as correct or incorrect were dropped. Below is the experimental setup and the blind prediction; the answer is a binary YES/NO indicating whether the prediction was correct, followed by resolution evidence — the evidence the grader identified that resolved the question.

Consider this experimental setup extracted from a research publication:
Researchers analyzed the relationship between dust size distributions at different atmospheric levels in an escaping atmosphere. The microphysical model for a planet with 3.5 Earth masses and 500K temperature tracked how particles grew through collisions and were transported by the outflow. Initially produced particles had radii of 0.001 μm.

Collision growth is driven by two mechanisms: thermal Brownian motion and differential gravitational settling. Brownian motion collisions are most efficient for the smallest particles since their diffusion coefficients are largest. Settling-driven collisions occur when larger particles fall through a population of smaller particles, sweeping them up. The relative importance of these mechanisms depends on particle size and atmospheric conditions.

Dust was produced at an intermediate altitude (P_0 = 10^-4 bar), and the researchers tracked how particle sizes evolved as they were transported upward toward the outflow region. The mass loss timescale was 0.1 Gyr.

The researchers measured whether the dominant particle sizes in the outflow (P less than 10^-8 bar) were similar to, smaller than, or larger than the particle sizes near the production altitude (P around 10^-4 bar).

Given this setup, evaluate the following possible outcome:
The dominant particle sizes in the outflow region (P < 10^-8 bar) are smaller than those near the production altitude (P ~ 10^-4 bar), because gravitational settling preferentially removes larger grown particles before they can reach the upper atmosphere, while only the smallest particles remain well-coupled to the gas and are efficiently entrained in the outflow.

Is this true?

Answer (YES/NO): NO